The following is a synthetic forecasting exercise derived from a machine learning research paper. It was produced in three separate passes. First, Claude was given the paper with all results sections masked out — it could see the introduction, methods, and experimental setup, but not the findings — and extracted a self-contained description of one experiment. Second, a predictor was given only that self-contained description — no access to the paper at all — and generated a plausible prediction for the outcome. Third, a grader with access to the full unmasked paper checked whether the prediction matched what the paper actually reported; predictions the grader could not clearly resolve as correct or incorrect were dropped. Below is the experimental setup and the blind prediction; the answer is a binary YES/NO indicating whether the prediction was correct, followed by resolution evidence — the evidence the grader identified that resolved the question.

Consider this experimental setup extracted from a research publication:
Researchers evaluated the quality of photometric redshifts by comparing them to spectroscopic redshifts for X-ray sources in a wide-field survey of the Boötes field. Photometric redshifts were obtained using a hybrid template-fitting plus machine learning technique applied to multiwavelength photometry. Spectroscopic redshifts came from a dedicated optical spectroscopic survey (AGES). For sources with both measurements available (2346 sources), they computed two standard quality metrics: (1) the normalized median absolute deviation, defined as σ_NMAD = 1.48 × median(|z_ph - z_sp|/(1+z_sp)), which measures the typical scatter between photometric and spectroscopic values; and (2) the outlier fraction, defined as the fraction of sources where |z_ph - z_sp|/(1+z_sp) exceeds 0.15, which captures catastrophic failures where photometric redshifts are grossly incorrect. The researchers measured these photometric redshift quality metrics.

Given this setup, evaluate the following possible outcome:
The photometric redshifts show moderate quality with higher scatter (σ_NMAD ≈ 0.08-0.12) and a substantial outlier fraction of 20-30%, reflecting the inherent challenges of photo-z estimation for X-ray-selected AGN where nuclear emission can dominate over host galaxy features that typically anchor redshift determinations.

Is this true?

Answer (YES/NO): NO